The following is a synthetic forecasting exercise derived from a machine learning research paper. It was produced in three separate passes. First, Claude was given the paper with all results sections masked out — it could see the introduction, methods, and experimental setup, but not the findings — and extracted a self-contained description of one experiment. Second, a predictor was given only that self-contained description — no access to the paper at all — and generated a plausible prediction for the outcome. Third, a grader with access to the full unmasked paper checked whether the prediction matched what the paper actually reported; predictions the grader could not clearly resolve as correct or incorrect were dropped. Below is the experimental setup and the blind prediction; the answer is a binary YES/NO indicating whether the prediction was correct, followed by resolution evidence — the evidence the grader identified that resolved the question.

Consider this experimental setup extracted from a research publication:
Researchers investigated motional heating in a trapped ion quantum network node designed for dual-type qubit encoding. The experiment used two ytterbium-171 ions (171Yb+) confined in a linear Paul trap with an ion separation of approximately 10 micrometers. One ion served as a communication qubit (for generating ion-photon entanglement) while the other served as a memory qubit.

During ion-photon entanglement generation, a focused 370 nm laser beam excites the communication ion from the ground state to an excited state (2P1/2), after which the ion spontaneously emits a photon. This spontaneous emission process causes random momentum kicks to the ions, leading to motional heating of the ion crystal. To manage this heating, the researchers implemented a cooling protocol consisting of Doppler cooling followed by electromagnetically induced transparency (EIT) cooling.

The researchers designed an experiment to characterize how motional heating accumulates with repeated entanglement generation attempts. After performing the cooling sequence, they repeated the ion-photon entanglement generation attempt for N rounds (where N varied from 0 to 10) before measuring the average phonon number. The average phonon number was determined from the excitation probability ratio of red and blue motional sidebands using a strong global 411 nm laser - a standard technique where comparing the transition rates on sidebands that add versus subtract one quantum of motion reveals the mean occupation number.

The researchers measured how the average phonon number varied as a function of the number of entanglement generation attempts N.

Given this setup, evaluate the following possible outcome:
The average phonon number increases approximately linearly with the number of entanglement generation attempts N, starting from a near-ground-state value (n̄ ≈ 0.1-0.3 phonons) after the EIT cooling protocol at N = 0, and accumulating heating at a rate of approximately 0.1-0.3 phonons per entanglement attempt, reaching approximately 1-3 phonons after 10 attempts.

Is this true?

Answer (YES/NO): NO